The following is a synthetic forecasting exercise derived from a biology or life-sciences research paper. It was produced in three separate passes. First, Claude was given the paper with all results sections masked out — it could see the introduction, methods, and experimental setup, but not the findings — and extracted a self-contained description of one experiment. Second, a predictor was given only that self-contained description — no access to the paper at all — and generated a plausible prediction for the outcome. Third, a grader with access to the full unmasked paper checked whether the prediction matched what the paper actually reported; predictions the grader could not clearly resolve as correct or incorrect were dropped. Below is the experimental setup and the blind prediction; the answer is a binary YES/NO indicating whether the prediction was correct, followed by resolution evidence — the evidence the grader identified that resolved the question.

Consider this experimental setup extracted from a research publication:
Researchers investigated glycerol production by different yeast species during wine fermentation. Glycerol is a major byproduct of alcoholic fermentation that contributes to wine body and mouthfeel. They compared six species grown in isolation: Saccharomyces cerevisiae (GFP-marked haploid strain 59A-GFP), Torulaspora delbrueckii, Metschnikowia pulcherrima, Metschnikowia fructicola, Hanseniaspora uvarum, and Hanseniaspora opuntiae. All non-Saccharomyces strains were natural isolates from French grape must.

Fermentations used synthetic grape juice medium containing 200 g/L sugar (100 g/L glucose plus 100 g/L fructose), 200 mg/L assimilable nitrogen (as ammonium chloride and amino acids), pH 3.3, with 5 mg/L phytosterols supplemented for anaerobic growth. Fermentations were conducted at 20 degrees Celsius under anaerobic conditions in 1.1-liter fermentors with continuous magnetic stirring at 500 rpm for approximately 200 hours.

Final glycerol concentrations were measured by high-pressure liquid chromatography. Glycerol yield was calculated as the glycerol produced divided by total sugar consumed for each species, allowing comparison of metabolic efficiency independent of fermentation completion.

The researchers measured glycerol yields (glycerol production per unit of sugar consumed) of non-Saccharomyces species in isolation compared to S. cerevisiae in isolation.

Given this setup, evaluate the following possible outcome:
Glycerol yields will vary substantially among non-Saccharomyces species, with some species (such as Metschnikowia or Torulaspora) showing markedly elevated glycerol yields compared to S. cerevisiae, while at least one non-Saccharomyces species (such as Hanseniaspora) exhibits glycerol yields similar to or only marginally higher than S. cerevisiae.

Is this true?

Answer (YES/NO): NO